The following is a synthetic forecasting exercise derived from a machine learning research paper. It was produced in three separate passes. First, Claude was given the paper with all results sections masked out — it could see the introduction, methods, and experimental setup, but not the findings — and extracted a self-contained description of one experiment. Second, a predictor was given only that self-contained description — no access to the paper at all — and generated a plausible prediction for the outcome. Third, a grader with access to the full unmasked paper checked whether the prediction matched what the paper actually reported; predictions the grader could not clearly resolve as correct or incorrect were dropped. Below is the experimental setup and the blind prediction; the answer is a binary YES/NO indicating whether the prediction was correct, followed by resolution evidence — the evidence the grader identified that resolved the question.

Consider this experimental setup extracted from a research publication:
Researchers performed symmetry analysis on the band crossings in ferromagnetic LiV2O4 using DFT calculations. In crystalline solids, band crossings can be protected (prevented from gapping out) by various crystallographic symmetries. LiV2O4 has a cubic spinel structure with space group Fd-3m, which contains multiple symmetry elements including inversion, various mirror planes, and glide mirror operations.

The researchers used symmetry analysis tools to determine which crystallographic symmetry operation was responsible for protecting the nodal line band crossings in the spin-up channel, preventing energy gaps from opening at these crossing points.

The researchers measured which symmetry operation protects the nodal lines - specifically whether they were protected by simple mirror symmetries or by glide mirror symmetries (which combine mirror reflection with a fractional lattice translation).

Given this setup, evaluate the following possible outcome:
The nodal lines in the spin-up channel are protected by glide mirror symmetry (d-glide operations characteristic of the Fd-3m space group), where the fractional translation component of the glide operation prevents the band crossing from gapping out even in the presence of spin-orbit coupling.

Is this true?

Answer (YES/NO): YES